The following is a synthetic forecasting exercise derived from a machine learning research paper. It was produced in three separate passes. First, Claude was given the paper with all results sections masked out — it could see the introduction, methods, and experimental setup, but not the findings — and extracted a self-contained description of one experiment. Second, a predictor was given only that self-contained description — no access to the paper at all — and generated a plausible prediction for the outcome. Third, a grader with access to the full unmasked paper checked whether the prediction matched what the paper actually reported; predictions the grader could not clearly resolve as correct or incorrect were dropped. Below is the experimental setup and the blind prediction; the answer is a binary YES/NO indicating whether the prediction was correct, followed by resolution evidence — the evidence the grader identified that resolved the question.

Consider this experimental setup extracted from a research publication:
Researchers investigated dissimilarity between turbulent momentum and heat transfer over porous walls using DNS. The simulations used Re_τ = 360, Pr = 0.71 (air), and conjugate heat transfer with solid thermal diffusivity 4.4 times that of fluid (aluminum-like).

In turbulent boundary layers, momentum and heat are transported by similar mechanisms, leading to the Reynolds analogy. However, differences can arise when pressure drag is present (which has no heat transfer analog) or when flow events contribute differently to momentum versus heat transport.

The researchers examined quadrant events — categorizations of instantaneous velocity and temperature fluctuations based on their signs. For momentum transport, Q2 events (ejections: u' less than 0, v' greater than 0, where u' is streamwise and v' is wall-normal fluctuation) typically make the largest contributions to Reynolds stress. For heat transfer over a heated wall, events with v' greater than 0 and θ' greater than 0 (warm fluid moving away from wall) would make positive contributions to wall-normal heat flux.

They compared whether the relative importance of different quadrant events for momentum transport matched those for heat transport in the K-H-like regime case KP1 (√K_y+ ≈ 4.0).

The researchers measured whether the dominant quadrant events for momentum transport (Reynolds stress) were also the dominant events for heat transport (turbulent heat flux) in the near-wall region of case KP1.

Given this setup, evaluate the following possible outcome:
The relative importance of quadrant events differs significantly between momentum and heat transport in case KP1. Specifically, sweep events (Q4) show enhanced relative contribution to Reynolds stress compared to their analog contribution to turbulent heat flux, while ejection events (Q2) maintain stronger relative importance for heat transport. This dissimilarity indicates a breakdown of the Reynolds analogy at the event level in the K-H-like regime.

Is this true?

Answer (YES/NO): NO